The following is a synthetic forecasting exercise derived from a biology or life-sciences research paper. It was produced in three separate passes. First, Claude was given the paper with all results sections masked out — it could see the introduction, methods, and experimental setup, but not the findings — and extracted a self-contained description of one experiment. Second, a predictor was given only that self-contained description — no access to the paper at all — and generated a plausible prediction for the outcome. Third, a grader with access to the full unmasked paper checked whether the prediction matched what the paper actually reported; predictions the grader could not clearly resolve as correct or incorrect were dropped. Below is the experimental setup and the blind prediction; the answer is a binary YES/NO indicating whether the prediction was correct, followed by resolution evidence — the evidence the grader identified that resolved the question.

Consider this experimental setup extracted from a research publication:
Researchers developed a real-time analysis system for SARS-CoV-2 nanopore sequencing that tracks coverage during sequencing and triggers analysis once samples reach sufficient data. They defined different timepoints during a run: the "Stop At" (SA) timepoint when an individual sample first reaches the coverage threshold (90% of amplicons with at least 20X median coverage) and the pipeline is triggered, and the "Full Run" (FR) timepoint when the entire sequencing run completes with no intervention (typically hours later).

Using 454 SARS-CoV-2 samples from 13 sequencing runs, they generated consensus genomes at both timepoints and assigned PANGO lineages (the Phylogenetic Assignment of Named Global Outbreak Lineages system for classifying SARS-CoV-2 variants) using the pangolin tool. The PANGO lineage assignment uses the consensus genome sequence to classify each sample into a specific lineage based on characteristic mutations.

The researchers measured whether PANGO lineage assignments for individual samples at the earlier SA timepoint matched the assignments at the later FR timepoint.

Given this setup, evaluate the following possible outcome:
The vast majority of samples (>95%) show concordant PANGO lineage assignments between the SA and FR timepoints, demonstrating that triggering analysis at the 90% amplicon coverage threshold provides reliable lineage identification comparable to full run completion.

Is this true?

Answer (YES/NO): YES